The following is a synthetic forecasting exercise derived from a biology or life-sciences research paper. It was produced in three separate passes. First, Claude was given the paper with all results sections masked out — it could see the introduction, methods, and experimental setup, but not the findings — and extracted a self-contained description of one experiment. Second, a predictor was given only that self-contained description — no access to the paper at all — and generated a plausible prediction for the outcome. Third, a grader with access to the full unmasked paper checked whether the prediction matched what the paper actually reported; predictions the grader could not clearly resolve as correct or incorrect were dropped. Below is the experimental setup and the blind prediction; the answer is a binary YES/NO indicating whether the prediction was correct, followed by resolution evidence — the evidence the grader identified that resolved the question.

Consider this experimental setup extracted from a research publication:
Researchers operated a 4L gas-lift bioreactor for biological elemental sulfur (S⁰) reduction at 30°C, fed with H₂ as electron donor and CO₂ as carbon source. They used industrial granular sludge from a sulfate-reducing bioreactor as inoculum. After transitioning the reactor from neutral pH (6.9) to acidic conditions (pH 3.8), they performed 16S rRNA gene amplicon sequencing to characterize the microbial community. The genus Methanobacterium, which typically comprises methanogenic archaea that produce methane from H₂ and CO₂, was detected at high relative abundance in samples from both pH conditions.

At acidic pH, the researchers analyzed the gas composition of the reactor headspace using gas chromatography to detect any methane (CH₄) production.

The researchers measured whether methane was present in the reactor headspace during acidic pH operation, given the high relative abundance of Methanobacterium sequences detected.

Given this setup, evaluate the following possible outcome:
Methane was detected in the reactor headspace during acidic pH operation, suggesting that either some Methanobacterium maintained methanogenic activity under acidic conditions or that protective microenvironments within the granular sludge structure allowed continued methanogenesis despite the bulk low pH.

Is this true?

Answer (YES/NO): NO